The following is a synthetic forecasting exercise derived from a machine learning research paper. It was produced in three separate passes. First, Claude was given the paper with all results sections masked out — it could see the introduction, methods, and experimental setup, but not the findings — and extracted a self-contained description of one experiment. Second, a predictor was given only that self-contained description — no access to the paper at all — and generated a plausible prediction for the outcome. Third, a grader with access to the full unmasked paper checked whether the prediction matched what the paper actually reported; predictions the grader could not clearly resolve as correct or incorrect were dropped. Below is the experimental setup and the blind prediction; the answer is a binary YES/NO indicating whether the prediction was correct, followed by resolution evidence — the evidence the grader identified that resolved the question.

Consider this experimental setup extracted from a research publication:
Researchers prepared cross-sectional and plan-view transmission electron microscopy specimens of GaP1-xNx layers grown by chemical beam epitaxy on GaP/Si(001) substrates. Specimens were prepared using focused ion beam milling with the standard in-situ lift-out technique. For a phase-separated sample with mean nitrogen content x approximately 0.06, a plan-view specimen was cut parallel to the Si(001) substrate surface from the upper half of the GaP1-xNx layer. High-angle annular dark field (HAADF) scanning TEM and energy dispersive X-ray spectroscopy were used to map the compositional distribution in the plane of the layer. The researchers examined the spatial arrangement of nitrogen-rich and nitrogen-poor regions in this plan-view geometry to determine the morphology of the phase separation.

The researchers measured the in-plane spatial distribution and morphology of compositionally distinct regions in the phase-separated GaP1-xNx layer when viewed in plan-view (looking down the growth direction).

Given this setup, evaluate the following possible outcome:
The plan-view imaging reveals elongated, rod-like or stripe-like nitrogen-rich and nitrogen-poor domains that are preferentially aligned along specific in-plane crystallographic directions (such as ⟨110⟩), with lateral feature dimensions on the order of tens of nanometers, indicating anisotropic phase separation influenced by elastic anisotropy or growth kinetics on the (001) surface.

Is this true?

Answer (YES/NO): YES